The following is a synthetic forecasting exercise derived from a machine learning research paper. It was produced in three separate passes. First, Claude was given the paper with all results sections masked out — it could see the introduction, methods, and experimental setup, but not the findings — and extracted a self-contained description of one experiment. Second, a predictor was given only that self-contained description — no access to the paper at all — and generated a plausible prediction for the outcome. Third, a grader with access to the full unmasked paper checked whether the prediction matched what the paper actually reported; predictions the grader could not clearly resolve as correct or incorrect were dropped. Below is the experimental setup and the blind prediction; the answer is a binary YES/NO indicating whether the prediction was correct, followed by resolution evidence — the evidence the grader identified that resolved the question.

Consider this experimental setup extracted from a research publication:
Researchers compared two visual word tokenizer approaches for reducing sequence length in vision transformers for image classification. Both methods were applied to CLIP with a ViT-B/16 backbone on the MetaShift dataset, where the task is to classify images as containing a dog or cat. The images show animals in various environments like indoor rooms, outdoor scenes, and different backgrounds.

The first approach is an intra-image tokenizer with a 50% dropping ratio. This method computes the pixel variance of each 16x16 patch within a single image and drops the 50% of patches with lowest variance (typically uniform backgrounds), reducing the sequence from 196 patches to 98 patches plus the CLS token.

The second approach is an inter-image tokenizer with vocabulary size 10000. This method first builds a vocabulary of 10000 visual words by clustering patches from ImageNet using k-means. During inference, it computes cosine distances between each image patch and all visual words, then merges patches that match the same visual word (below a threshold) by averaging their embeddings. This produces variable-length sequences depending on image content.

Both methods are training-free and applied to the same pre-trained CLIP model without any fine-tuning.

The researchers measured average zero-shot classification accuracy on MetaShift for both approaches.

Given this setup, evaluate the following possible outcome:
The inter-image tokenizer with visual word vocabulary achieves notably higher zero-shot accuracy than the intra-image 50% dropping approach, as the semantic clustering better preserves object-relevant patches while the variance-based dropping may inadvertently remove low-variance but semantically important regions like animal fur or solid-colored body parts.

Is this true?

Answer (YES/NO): YES